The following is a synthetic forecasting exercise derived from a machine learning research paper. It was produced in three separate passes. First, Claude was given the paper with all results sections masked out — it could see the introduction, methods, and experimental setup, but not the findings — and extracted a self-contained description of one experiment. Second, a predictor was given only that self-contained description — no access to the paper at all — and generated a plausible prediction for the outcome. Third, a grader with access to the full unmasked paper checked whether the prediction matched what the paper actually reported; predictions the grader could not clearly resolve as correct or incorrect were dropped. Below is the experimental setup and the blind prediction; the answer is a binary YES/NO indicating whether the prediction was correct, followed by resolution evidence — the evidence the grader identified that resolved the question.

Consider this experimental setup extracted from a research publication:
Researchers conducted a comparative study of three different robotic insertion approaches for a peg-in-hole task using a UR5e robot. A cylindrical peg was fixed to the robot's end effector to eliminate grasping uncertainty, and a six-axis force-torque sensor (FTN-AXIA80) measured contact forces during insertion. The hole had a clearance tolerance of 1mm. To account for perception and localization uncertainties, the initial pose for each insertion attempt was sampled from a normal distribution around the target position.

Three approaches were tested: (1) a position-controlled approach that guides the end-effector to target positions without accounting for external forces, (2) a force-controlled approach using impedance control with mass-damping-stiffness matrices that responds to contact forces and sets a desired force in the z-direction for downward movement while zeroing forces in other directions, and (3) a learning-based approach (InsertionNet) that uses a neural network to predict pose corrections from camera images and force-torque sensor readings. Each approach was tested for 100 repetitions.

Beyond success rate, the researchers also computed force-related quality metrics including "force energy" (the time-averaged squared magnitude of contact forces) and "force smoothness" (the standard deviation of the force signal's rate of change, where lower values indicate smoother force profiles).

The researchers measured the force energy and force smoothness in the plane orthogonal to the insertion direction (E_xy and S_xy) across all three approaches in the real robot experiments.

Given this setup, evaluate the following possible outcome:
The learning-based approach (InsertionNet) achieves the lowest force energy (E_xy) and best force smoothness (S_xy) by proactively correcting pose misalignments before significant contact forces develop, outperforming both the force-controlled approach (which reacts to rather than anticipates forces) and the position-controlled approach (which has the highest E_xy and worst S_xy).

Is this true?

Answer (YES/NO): NO